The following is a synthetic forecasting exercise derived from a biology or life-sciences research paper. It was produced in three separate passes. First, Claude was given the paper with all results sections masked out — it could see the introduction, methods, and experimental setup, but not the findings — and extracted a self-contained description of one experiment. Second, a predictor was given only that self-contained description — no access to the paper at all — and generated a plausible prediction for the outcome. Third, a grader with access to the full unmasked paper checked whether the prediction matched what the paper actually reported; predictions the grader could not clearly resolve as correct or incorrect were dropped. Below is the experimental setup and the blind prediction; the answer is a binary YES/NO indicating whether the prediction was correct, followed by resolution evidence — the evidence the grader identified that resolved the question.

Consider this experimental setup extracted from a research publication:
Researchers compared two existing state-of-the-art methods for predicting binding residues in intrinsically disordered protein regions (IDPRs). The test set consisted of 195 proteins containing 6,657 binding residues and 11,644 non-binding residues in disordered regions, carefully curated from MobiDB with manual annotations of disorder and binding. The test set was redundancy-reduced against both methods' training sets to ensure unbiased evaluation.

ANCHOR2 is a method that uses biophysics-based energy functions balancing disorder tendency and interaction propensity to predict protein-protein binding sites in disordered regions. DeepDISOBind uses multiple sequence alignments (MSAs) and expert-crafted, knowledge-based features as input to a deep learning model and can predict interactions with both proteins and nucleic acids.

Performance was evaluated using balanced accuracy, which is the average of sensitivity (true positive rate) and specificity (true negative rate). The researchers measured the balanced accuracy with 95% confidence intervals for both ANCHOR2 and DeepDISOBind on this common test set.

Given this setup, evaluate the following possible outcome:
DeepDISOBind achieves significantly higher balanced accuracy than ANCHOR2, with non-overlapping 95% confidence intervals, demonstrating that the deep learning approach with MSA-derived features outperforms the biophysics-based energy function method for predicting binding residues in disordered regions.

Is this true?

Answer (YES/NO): NO